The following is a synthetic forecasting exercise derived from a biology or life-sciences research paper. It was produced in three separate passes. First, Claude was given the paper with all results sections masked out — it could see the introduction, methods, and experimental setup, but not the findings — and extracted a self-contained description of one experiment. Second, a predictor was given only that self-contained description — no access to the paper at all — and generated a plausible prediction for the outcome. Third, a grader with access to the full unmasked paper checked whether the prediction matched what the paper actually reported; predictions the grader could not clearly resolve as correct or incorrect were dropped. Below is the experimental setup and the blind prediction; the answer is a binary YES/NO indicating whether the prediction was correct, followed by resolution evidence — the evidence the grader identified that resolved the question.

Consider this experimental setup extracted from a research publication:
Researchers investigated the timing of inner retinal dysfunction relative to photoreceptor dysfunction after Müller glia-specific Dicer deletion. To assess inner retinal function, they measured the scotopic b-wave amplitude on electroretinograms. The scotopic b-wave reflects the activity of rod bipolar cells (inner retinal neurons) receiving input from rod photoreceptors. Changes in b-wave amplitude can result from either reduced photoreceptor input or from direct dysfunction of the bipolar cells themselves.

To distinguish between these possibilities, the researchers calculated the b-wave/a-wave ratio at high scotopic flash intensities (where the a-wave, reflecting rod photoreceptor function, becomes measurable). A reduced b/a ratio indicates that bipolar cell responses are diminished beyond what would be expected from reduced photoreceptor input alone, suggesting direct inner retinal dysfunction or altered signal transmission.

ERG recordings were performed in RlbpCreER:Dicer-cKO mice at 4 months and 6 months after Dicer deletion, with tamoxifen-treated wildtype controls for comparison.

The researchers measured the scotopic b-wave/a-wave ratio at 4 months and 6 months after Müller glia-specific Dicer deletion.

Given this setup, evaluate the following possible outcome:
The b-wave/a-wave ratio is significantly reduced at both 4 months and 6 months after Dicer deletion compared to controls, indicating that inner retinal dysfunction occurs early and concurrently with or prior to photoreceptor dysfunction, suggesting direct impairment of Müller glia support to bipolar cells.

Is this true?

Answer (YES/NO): NO